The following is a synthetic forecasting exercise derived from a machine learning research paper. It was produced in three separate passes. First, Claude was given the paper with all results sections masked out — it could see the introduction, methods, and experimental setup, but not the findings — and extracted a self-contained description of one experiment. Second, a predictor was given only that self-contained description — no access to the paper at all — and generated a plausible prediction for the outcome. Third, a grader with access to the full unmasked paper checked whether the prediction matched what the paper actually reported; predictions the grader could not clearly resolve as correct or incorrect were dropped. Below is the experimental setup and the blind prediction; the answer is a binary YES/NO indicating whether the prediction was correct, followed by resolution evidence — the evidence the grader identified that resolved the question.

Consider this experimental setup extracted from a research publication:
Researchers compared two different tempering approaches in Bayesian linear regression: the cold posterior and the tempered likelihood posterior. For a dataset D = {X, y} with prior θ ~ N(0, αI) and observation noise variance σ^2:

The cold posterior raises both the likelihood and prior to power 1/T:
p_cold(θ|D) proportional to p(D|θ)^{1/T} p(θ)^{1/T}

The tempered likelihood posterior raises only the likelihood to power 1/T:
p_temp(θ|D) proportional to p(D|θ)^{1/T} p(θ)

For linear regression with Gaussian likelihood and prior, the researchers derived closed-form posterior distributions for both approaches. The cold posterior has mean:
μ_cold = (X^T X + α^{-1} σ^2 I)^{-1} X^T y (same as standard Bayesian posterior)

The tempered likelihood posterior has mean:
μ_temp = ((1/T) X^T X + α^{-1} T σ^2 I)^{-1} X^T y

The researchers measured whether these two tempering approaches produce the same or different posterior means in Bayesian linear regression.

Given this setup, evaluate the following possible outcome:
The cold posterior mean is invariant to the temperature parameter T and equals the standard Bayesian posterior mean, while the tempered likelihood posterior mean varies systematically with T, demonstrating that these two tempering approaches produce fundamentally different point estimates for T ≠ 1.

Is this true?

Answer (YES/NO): YES